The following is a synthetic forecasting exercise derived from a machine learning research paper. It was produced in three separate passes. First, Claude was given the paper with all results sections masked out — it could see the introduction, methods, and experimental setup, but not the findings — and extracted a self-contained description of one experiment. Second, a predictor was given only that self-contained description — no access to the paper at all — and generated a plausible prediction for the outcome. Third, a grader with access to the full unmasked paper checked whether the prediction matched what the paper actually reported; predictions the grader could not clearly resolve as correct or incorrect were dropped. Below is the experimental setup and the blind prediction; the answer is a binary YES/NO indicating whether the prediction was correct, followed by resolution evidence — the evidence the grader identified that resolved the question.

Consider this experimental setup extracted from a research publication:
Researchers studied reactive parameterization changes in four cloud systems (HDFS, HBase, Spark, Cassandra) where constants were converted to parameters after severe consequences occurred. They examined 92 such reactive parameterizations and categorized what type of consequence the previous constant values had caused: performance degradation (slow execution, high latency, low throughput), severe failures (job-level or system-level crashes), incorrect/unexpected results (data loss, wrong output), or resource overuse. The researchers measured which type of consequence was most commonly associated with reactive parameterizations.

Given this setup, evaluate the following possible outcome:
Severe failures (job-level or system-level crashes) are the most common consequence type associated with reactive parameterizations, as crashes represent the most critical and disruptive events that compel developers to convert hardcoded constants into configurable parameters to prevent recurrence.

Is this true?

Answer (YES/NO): NO